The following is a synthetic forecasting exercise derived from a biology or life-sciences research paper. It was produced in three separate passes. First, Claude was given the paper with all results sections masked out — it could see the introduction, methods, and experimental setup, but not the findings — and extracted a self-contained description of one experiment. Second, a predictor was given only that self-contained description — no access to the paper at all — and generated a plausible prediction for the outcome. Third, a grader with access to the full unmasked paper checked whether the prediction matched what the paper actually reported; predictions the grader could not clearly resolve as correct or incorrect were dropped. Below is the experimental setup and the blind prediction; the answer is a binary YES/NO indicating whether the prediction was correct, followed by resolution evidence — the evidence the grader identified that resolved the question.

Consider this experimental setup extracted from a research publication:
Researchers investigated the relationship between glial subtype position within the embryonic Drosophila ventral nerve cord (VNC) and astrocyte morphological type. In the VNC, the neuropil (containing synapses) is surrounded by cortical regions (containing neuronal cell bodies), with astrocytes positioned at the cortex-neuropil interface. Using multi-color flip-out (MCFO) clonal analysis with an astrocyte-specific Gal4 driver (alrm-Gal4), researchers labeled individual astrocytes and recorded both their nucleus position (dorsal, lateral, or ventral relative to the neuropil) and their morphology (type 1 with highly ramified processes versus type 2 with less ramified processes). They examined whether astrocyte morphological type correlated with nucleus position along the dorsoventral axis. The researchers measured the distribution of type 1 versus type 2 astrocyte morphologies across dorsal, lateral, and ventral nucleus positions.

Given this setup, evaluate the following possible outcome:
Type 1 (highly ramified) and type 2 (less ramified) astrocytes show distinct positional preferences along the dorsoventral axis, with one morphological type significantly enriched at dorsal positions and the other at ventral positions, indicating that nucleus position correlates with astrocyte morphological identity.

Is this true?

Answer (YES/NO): NO